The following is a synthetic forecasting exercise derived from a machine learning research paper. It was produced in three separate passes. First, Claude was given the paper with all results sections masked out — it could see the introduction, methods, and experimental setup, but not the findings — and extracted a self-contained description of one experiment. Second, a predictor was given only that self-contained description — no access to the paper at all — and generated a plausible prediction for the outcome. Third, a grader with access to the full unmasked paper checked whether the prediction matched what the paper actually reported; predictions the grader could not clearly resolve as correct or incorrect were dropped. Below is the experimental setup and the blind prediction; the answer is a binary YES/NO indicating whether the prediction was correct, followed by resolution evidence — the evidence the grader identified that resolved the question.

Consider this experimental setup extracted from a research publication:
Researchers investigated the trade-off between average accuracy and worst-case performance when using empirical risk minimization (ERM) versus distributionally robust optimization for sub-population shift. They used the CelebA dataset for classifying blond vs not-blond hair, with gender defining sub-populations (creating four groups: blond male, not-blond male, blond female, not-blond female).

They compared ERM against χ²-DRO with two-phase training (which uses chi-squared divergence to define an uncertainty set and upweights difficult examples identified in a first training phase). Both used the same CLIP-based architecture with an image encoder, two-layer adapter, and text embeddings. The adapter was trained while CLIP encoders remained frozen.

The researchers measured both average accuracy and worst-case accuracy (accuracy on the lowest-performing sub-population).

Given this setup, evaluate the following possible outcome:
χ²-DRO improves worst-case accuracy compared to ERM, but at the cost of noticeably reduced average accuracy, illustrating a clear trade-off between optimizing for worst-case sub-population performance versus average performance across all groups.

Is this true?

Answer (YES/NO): YES